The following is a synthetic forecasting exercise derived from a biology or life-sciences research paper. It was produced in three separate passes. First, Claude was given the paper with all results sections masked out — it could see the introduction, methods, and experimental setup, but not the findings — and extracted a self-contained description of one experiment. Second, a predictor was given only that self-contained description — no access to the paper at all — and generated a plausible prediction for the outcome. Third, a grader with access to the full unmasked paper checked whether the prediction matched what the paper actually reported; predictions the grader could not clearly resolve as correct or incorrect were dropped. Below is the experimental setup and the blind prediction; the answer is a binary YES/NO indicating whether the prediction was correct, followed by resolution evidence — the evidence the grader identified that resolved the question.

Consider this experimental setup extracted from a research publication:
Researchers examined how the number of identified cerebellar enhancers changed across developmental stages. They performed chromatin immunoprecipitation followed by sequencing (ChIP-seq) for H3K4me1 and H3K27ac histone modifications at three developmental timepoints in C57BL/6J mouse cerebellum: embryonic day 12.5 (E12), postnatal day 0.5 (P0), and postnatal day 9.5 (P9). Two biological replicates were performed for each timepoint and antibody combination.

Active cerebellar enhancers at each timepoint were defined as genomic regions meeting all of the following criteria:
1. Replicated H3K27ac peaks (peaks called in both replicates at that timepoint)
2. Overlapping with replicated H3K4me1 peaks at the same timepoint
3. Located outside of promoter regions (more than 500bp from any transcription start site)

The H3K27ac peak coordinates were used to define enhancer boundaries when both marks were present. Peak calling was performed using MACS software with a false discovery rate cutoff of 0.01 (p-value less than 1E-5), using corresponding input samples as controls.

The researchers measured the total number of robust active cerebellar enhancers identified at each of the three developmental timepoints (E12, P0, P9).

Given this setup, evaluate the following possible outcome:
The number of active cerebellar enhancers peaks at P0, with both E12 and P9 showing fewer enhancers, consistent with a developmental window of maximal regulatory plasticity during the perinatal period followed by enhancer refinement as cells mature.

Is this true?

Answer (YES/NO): NO